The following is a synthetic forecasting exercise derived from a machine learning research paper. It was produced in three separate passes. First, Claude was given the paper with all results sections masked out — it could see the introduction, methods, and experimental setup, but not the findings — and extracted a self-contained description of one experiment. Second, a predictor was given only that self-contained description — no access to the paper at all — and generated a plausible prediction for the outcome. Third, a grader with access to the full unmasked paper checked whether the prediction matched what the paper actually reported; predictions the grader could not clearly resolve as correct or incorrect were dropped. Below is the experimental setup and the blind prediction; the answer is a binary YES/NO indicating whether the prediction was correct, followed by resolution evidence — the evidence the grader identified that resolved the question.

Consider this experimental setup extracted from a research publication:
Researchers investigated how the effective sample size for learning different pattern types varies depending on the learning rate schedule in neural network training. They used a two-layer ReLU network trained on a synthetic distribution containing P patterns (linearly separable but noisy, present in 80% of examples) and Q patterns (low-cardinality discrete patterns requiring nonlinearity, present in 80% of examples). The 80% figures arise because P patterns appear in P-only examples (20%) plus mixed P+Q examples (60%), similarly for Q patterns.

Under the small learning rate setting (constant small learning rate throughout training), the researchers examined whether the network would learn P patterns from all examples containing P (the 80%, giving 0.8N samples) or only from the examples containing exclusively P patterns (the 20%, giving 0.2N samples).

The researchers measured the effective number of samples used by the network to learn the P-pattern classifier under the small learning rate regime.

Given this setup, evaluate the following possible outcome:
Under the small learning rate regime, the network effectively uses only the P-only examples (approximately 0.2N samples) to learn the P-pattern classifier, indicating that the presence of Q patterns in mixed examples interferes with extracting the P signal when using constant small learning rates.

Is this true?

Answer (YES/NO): YES